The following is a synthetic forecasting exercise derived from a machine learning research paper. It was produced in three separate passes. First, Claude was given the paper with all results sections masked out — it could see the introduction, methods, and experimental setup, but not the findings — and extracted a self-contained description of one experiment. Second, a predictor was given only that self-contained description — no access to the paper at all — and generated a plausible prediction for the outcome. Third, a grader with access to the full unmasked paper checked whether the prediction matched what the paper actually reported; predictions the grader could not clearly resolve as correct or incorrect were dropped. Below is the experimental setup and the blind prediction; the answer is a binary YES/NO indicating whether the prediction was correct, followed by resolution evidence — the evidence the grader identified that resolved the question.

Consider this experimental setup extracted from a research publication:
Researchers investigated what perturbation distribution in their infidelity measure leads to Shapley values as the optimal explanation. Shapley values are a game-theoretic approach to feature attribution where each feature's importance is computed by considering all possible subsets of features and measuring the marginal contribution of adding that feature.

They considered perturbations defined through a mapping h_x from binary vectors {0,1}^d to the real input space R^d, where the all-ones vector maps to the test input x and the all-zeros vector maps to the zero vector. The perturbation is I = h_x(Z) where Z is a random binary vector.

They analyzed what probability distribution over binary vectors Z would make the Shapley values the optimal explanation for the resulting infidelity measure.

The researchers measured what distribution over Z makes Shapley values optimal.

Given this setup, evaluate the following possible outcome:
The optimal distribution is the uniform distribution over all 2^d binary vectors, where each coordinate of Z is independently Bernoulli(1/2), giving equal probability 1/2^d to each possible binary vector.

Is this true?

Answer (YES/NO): NO